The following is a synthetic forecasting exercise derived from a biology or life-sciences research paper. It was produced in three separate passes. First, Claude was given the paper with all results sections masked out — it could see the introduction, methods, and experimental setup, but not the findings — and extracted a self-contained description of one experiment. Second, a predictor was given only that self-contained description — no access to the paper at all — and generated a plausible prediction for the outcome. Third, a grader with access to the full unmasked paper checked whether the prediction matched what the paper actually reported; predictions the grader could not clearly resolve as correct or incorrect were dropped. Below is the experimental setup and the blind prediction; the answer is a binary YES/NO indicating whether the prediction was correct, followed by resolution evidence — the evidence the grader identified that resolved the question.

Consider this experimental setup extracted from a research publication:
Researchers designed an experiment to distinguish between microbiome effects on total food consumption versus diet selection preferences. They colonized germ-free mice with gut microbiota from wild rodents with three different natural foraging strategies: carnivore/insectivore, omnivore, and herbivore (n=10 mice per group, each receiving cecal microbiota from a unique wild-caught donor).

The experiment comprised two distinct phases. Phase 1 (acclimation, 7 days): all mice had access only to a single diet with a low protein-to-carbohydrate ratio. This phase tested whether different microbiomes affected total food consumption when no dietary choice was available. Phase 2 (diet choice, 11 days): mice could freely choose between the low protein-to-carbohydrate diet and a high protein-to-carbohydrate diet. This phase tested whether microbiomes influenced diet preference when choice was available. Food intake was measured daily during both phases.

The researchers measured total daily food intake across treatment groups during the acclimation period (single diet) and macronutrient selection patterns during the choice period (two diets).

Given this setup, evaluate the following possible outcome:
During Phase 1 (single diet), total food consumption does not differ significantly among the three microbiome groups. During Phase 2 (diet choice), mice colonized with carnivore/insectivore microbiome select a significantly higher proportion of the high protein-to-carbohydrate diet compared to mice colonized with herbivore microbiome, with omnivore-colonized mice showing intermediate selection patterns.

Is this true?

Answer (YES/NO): NO